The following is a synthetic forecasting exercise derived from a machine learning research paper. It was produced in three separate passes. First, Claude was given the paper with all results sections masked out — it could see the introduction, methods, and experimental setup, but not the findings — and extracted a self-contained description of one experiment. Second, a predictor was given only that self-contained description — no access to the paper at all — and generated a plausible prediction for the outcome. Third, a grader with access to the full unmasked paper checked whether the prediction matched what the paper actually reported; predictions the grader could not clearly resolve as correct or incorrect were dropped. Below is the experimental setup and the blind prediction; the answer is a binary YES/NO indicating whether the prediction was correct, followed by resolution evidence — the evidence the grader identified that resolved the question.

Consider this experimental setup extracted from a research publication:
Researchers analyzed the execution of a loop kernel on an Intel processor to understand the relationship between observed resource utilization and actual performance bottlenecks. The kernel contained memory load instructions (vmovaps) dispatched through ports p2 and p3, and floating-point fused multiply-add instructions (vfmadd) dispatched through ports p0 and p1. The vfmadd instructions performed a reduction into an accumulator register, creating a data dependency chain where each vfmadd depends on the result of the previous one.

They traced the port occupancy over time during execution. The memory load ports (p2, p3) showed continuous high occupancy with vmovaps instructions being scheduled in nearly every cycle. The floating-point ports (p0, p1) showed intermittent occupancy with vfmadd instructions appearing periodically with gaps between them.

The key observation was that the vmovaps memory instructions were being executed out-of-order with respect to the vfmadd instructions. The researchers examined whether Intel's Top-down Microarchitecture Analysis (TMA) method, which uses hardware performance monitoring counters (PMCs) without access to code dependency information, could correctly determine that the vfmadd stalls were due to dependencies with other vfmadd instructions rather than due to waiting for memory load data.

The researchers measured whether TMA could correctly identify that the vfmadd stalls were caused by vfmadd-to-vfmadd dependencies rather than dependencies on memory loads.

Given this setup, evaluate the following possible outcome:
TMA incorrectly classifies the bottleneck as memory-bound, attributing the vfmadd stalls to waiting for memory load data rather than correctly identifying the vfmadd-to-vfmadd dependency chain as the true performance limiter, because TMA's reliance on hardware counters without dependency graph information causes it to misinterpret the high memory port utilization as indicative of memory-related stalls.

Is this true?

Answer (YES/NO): YES